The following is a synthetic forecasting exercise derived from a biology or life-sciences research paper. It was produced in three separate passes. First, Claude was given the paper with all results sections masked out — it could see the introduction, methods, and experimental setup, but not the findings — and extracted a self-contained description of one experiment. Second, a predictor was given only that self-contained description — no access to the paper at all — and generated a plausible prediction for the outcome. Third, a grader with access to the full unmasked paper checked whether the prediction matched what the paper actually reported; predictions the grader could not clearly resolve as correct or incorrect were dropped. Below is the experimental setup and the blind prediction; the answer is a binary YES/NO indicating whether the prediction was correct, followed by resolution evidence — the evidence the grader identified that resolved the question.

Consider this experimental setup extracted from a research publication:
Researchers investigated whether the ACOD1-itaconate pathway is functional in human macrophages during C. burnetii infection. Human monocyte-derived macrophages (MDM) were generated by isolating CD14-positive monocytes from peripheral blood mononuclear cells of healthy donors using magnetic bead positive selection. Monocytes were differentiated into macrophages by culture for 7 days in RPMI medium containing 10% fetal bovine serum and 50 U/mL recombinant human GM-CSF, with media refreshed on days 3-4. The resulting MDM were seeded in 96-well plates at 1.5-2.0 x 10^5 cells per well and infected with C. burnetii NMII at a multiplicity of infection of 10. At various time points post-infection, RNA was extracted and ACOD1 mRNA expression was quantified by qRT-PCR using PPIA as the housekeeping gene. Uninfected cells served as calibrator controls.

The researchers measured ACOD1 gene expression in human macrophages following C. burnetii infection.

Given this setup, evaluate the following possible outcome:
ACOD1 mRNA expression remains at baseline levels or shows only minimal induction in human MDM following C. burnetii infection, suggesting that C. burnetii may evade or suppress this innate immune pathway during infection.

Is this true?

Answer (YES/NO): NO